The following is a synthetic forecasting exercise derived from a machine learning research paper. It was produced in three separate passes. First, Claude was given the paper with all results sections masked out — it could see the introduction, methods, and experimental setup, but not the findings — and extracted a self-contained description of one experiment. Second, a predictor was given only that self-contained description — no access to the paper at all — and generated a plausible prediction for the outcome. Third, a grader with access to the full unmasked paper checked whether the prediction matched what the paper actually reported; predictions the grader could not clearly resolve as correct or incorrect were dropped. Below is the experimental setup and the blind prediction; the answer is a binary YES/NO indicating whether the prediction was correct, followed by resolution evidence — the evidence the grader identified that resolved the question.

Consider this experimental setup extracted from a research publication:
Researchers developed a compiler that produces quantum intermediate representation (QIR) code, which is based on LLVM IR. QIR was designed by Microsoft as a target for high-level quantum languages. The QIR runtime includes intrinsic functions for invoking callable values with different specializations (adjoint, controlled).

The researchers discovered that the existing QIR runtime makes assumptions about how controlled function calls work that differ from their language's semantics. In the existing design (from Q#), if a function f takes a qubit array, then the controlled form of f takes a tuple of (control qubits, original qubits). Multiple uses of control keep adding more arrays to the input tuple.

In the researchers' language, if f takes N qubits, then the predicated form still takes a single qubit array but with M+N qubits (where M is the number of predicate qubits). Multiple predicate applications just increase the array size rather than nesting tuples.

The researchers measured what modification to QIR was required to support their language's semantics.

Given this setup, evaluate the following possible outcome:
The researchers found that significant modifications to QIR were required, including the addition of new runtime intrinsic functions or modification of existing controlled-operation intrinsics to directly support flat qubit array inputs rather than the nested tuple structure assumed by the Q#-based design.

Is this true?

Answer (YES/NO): NO